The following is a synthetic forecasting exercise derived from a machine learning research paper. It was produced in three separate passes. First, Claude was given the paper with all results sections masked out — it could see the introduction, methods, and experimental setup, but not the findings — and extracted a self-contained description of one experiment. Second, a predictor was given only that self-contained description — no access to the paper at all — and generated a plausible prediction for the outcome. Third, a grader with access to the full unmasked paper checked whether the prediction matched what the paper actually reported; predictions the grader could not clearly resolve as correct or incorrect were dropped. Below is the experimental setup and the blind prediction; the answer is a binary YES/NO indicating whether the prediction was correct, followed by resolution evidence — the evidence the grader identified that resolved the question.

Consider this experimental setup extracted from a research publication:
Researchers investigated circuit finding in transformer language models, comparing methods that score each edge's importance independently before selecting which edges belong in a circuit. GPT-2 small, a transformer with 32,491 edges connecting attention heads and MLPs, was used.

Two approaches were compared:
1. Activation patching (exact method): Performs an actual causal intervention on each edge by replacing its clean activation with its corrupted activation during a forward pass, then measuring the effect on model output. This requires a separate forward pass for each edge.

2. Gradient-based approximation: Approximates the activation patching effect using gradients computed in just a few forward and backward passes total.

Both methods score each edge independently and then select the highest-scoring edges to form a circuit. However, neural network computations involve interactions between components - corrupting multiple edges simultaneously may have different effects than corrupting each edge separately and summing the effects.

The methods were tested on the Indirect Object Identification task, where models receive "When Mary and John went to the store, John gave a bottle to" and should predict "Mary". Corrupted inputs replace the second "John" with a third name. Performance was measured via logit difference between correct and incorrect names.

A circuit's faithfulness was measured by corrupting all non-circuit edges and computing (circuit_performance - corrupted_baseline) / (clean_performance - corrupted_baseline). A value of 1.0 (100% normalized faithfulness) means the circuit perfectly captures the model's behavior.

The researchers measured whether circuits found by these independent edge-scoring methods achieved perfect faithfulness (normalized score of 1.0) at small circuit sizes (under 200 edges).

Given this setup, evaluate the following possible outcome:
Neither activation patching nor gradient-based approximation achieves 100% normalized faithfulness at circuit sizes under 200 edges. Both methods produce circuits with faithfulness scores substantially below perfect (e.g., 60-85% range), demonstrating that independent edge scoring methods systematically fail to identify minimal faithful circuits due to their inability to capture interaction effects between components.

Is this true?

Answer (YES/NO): NO